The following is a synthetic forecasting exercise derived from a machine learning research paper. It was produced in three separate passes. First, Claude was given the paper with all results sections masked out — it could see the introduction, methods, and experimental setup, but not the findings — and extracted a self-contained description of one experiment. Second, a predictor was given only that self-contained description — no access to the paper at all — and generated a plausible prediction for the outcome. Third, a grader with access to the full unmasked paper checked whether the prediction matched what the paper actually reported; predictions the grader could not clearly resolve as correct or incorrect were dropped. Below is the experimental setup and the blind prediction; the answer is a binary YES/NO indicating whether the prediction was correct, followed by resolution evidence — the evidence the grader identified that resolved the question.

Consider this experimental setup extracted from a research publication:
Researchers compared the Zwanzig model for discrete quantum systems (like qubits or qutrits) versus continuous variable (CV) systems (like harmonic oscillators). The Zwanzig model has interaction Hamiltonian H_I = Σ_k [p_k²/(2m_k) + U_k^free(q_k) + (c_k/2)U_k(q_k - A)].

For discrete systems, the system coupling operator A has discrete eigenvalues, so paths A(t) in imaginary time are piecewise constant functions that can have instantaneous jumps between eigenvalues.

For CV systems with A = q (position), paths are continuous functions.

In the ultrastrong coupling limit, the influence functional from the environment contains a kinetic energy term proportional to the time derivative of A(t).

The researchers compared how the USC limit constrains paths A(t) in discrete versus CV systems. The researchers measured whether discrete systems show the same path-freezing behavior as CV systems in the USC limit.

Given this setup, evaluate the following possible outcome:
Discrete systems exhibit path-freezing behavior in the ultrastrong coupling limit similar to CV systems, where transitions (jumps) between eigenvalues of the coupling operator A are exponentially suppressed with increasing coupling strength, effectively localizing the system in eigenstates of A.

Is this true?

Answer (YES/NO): YES